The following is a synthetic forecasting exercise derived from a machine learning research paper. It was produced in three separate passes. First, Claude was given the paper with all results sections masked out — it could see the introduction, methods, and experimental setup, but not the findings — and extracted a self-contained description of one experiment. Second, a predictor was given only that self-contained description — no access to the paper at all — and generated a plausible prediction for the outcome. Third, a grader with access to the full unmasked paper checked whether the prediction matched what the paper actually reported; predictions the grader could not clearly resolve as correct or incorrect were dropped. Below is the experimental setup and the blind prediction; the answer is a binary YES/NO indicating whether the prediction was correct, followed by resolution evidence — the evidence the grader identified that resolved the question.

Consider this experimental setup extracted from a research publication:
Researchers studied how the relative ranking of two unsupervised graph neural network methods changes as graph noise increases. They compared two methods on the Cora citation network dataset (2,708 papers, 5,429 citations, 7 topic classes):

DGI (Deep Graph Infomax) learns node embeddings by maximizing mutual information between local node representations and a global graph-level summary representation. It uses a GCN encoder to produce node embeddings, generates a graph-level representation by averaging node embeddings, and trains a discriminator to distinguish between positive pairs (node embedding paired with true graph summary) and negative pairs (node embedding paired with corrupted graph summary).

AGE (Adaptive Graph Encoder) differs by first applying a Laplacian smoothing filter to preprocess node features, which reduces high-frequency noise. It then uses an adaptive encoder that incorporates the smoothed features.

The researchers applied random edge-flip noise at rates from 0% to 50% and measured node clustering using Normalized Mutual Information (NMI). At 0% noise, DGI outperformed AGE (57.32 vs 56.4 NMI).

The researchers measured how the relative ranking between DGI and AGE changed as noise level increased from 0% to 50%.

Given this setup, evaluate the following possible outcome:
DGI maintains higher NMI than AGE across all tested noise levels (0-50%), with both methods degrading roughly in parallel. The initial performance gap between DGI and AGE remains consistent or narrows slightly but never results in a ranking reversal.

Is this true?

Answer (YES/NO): NO